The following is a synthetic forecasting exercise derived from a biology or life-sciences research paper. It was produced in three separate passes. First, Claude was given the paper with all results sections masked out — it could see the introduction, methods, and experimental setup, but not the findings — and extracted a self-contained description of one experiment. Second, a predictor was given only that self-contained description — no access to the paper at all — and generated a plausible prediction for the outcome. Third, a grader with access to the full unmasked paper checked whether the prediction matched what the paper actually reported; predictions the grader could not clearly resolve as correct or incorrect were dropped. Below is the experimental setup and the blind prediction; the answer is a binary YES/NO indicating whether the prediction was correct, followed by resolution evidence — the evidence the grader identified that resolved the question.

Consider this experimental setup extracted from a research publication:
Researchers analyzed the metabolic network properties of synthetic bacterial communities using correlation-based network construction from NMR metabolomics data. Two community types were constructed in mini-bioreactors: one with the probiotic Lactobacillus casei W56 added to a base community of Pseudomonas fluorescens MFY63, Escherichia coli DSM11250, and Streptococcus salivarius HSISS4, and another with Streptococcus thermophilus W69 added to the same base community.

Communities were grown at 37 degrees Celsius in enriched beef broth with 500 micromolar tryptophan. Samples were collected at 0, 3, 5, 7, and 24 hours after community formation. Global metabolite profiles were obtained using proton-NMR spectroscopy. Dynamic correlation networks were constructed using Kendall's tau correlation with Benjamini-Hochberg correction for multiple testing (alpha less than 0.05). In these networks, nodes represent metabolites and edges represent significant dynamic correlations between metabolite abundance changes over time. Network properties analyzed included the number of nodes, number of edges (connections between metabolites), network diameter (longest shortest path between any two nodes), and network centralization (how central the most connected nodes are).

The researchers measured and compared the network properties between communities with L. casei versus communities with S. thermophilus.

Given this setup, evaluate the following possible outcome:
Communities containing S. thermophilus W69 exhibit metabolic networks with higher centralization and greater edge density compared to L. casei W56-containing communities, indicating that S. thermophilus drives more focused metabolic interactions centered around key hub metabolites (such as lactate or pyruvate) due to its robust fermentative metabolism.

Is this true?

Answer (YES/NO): NO